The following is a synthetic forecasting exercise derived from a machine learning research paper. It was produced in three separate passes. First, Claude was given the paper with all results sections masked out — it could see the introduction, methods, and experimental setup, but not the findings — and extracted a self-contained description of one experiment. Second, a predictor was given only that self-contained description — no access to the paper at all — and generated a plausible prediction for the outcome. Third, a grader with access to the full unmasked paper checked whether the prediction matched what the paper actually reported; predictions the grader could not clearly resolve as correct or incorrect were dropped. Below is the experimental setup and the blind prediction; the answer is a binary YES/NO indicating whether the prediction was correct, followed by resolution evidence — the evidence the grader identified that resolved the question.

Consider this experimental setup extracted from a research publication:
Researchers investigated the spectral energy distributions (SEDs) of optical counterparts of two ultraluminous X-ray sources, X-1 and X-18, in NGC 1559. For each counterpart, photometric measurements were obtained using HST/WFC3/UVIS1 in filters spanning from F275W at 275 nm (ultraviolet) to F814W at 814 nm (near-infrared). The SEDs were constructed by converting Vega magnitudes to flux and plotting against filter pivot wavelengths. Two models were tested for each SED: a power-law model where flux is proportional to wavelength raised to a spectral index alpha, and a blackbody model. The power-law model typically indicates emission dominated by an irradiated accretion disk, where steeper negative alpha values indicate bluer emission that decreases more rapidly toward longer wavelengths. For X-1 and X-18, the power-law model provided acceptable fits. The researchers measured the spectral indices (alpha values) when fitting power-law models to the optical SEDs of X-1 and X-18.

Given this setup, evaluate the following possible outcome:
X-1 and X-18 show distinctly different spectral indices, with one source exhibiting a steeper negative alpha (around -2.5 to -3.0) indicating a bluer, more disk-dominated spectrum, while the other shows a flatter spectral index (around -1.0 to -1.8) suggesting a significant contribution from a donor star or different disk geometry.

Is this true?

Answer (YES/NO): NO